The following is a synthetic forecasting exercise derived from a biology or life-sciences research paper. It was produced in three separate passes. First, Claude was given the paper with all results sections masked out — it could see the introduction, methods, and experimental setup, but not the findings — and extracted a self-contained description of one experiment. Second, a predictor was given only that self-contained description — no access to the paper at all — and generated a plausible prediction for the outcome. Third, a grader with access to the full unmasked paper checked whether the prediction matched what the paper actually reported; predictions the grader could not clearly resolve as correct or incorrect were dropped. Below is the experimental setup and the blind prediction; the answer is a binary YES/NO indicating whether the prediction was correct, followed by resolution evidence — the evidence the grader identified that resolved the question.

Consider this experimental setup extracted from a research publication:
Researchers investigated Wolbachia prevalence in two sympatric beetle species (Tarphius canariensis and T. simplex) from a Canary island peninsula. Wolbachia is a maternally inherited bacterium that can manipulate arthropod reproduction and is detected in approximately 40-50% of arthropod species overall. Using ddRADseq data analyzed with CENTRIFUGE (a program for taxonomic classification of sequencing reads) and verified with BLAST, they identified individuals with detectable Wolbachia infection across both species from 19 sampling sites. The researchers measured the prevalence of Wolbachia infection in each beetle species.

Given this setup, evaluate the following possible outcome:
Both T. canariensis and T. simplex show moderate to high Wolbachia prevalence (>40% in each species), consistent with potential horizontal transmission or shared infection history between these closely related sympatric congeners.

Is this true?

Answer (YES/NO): NO